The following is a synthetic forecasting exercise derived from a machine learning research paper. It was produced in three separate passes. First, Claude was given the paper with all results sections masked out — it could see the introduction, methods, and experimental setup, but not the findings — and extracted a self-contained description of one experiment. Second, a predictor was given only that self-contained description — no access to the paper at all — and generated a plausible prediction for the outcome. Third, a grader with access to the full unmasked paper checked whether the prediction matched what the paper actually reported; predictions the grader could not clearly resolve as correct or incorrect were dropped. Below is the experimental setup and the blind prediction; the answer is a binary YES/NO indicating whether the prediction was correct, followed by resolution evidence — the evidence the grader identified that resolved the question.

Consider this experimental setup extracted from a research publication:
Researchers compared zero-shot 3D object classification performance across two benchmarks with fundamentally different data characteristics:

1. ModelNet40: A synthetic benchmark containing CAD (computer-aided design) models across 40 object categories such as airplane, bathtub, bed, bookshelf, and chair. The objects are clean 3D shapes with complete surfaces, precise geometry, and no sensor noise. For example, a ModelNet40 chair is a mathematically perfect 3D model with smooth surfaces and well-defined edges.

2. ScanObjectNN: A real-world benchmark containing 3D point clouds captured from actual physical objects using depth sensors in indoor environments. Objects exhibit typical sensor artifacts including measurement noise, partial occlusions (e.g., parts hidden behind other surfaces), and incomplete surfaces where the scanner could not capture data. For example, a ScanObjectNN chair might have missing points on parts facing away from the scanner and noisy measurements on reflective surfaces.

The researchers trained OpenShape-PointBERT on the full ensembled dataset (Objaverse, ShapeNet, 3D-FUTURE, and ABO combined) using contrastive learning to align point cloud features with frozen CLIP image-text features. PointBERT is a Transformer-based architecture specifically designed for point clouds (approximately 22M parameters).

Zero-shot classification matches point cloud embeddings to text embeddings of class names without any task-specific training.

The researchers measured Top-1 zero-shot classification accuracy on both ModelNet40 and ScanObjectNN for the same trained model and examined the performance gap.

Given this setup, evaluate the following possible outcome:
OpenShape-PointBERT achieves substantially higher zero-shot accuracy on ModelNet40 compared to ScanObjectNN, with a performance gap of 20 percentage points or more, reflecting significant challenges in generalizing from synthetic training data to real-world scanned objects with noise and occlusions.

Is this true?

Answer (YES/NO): YES